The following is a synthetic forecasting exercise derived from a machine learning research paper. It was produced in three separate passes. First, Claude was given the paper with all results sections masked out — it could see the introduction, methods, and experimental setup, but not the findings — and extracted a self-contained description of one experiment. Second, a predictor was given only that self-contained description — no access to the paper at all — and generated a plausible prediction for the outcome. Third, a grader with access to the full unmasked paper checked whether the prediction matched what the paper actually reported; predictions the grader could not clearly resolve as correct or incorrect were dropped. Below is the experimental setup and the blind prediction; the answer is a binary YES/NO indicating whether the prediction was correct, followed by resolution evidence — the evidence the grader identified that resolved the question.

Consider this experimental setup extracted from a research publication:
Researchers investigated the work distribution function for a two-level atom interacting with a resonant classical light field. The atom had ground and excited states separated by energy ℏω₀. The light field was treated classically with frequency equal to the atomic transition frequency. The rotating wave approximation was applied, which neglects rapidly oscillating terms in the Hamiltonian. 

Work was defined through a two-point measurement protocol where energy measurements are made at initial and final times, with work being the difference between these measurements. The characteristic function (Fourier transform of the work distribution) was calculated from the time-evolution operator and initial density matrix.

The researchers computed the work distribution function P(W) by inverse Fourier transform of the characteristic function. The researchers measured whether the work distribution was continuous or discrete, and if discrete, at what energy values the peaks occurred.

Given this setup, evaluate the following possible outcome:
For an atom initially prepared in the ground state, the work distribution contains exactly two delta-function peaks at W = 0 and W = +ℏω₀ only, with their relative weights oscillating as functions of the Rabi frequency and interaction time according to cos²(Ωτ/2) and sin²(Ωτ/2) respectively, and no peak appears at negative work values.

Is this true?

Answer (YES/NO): NO